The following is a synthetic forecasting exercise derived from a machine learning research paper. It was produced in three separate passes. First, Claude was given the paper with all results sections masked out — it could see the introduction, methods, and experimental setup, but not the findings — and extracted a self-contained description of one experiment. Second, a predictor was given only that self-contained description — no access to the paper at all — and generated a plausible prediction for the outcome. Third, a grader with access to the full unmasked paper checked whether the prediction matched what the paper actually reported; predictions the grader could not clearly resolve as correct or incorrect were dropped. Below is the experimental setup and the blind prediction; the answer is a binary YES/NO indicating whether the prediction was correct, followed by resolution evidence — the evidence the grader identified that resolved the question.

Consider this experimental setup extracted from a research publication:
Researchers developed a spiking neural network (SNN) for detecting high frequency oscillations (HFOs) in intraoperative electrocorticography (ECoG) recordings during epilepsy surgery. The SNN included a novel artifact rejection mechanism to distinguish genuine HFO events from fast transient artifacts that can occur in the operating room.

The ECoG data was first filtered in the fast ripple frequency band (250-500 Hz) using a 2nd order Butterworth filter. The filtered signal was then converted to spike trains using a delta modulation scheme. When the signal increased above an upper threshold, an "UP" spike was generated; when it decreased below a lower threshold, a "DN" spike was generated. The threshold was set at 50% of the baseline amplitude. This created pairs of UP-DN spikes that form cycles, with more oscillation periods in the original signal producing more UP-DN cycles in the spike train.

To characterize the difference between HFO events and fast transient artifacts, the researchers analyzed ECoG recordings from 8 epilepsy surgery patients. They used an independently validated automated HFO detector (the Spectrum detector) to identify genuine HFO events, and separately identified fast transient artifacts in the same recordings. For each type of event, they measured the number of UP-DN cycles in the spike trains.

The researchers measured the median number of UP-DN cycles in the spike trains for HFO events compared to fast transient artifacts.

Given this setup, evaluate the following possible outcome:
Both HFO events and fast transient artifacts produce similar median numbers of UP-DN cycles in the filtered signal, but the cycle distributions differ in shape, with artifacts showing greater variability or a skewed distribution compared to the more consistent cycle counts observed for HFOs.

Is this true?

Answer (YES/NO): NO